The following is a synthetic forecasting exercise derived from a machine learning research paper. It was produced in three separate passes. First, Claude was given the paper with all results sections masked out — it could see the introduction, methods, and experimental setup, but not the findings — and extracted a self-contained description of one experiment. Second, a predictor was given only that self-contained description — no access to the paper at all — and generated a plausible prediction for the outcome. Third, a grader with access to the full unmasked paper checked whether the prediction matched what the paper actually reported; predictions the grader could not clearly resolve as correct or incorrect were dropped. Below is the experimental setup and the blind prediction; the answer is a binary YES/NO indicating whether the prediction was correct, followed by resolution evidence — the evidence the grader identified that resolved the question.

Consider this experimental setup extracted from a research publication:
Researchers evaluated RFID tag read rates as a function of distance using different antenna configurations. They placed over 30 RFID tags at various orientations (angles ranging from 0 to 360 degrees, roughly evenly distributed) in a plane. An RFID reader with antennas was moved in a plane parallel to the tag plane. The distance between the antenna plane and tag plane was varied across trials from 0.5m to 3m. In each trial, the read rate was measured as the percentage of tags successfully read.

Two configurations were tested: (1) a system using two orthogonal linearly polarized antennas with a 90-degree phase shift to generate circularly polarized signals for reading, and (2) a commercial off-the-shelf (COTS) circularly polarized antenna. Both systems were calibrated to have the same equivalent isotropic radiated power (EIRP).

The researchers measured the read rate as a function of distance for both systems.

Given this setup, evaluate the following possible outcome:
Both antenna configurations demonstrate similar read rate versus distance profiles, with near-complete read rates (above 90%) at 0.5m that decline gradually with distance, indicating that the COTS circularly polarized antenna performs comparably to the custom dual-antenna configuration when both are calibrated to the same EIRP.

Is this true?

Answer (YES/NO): YES